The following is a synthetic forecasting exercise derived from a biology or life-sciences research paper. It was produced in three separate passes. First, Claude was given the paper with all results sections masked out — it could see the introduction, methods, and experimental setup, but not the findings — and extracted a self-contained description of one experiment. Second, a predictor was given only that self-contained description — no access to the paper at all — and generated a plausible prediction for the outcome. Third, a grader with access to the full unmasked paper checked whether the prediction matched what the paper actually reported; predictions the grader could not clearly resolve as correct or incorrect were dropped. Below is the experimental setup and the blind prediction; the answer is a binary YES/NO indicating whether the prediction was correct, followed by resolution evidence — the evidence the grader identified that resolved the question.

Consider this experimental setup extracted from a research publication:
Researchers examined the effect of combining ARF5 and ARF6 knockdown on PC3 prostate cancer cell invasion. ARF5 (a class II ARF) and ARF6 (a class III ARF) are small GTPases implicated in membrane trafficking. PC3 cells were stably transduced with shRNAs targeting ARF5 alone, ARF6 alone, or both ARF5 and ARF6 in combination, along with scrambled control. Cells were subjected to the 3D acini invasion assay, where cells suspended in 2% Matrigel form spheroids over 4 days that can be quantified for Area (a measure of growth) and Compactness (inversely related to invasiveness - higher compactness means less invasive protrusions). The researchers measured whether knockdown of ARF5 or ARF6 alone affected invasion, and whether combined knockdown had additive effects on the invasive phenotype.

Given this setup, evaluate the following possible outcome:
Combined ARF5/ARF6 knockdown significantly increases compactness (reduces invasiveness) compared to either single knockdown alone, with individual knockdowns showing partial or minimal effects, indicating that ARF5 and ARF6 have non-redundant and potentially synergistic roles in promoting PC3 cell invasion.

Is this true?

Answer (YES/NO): YES